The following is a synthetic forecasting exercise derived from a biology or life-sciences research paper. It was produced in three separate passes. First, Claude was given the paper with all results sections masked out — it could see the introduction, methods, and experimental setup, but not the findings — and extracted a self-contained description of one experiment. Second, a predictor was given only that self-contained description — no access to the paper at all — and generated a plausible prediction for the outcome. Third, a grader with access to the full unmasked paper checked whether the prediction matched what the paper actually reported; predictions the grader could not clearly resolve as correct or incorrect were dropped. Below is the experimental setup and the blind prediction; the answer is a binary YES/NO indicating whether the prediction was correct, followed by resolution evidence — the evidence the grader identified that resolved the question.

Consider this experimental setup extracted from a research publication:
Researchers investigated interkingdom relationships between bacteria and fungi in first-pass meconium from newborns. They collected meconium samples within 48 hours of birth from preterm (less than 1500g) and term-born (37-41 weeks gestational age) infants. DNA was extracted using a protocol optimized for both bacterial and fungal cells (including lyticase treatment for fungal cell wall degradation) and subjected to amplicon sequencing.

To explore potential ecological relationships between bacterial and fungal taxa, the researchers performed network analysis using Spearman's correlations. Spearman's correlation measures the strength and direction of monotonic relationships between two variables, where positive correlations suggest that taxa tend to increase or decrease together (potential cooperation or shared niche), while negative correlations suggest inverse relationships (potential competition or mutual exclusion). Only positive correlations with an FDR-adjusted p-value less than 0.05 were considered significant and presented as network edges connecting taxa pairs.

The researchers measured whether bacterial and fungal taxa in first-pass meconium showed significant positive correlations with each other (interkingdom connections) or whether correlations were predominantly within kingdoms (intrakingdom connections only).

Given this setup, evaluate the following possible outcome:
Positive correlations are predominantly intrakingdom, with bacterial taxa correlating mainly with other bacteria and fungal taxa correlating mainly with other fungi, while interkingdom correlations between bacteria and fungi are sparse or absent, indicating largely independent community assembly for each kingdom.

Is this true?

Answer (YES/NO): NO